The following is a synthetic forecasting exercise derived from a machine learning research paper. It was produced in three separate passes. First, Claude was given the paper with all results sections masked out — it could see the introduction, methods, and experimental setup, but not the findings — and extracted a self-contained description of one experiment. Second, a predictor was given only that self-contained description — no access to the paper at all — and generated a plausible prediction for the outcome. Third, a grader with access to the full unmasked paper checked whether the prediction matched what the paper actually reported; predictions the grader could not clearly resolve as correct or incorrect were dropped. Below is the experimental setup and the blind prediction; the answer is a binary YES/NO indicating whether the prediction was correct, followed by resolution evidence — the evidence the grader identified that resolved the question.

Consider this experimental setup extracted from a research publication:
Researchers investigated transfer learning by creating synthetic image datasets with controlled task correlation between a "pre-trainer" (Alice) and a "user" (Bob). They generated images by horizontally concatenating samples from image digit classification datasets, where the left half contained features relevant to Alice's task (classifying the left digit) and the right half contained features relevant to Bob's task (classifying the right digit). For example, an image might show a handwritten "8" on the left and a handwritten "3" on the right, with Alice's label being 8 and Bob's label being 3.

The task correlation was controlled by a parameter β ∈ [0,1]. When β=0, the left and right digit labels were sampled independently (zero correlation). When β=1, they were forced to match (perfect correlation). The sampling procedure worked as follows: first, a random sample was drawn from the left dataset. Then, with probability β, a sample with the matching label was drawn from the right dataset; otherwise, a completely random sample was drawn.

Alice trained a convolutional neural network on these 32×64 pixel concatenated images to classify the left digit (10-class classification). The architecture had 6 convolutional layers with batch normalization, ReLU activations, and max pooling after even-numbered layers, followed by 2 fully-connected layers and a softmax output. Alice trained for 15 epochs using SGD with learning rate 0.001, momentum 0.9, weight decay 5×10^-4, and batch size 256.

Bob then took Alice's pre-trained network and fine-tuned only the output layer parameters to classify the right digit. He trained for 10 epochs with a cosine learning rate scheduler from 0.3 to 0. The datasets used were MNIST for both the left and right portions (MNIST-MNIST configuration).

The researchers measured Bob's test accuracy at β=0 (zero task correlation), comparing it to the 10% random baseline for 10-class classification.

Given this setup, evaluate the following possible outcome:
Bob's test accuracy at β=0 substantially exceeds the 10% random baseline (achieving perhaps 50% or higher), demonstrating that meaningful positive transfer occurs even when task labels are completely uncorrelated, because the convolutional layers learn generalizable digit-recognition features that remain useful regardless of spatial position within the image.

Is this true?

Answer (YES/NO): YES